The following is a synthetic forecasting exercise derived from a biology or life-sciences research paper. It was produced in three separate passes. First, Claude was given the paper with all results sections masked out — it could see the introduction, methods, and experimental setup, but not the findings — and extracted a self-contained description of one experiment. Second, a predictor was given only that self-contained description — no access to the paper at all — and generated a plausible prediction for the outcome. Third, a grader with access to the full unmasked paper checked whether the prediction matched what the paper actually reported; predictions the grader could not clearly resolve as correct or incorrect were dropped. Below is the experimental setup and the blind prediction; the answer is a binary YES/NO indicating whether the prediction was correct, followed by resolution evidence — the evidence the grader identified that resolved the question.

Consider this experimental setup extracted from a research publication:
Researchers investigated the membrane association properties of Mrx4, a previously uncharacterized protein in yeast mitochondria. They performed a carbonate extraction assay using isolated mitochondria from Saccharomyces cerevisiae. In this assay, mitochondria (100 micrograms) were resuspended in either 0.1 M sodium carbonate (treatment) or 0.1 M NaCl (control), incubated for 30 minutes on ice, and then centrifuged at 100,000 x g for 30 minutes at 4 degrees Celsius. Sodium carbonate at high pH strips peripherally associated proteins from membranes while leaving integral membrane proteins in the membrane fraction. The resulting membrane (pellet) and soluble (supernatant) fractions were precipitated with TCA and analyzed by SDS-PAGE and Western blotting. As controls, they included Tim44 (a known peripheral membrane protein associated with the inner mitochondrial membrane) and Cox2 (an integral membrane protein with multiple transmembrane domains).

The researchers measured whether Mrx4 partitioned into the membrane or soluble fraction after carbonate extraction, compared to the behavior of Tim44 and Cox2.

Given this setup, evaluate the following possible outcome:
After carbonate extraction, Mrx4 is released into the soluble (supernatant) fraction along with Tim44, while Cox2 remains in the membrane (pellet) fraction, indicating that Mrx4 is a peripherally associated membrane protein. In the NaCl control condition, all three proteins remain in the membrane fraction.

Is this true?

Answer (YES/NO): NO